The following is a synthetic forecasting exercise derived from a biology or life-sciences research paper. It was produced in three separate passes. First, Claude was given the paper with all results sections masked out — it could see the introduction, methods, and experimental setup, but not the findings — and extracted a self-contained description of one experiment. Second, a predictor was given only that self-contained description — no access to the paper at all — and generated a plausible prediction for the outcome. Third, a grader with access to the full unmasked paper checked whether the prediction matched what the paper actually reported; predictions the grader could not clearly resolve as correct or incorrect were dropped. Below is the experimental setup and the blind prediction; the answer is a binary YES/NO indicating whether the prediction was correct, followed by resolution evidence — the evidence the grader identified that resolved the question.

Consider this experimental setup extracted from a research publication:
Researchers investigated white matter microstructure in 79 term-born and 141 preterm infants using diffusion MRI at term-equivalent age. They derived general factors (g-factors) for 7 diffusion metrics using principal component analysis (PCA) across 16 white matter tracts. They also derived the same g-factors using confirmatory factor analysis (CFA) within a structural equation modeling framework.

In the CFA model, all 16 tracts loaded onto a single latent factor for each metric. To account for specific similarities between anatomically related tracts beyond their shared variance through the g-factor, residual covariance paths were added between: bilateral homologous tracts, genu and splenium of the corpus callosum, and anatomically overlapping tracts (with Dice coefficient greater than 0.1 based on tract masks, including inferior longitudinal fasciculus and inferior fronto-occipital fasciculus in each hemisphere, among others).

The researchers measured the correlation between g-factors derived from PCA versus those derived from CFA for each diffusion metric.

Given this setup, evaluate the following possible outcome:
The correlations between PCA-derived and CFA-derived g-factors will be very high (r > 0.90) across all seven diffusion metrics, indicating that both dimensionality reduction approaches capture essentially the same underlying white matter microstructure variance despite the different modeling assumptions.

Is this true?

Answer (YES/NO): YES